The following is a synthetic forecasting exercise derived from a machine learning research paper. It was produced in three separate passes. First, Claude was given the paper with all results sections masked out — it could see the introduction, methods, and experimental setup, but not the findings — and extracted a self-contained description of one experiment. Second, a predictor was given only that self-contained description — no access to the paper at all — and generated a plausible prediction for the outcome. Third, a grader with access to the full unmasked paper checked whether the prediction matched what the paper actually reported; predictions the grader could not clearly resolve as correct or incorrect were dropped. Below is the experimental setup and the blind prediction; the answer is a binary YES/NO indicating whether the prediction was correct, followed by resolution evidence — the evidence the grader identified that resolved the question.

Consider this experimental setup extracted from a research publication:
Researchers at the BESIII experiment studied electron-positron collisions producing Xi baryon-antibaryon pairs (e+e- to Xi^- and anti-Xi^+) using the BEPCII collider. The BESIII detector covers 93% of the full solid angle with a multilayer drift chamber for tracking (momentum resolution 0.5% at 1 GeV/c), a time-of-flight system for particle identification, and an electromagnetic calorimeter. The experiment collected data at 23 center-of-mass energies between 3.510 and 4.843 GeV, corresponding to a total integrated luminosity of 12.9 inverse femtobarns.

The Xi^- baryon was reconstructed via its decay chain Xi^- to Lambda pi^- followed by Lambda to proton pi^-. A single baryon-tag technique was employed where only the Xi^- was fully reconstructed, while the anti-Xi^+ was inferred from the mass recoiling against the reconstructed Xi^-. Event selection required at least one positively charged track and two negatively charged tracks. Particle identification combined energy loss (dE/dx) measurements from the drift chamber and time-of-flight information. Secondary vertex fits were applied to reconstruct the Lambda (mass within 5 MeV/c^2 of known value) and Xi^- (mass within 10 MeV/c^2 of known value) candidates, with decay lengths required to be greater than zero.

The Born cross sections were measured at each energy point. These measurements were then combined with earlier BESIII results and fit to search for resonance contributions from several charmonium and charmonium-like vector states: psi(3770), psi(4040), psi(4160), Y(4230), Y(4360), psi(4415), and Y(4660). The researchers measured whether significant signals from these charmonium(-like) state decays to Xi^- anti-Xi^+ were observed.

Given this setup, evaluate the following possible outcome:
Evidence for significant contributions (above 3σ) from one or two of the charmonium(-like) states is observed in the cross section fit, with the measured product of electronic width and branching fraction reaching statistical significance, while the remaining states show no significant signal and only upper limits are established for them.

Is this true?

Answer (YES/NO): YES